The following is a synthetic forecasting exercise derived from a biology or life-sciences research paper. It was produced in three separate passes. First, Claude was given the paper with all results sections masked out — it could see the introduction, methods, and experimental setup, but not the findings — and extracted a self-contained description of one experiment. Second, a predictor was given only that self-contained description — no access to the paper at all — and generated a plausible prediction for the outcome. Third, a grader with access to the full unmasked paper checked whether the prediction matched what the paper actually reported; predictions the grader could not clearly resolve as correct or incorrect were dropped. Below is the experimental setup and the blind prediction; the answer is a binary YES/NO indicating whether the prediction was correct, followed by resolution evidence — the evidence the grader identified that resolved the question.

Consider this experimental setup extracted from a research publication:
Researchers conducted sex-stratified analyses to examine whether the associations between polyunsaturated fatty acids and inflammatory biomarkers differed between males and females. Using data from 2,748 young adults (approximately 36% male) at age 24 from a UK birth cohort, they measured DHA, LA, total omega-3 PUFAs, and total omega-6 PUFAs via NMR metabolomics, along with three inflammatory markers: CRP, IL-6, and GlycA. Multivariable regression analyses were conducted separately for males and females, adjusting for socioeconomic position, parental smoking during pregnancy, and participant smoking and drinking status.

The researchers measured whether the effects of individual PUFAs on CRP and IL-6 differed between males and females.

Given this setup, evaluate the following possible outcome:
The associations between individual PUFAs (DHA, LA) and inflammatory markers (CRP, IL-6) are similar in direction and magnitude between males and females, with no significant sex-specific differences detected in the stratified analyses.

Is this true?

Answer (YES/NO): NO